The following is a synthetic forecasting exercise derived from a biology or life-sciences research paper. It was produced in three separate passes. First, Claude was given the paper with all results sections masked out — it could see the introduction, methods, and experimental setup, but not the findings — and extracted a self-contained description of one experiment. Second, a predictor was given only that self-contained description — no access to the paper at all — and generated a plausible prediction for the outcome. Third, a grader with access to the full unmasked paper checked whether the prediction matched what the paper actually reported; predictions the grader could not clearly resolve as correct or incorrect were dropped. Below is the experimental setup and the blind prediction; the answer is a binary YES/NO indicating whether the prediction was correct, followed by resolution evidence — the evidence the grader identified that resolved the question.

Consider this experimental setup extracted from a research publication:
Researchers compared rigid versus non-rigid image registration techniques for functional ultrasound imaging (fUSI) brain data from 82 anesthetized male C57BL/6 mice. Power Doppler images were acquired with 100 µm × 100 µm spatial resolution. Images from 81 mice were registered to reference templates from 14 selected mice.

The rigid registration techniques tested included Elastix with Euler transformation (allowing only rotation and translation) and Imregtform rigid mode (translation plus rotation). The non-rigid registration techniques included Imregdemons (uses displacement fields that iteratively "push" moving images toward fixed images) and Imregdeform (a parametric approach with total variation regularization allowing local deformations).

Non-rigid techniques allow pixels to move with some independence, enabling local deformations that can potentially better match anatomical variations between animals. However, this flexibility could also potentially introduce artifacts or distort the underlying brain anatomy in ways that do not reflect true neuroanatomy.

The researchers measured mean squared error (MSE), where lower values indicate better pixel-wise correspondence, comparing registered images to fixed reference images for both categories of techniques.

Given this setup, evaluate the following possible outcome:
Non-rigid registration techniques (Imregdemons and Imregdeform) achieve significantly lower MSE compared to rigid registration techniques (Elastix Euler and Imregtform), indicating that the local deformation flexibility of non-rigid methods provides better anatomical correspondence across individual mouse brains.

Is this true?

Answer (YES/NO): NO